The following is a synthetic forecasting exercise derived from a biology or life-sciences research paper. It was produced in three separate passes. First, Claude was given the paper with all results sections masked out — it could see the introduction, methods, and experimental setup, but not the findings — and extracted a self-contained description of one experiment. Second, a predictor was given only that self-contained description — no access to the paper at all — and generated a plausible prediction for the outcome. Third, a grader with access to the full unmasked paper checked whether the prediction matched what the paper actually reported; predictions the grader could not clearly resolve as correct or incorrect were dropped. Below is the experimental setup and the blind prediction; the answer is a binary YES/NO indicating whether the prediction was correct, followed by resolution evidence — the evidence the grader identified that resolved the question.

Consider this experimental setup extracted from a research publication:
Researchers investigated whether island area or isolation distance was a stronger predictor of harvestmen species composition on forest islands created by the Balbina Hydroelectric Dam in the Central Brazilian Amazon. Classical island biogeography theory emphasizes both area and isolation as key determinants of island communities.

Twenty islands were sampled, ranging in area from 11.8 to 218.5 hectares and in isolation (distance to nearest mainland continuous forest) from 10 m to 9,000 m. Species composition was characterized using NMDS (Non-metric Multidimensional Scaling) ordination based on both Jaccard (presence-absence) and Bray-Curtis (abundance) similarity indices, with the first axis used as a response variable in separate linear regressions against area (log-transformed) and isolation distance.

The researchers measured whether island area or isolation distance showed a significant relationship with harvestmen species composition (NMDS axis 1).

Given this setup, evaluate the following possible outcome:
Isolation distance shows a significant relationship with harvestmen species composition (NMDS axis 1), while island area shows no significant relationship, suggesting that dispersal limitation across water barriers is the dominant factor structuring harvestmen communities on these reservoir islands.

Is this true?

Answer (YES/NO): NO